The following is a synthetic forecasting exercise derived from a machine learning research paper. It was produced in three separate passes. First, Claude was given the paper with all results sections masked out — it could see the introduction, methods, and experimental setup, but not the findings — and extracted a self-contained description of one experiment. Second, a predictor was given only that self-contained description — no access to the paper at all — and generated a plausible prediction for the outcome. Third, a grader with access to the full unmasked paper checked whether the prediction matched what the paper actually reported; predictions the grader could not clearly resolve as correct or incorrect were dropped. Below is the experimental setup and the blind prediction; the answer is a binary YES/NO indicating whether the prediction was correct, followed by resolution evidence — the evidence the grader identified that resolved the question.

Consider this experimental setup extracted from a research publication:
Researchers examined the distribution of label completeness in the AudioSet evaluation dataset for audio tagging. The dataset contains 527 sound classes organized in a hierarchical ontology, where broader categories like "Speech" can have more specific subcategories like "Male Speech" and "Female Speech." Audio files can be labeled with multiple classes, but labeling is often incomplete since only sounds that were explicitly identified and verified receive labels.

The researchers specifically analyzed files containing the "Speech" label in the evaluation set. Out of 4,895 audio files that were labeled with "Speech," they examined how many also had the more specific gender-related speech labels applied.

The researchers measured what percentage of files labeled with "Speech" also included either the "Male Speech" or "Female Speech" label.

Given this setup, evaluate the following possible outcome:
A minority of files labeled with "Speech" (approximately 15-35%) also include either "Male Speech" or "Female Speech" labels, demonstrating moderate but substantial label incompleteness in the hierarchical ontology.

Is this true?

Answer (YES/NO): NO